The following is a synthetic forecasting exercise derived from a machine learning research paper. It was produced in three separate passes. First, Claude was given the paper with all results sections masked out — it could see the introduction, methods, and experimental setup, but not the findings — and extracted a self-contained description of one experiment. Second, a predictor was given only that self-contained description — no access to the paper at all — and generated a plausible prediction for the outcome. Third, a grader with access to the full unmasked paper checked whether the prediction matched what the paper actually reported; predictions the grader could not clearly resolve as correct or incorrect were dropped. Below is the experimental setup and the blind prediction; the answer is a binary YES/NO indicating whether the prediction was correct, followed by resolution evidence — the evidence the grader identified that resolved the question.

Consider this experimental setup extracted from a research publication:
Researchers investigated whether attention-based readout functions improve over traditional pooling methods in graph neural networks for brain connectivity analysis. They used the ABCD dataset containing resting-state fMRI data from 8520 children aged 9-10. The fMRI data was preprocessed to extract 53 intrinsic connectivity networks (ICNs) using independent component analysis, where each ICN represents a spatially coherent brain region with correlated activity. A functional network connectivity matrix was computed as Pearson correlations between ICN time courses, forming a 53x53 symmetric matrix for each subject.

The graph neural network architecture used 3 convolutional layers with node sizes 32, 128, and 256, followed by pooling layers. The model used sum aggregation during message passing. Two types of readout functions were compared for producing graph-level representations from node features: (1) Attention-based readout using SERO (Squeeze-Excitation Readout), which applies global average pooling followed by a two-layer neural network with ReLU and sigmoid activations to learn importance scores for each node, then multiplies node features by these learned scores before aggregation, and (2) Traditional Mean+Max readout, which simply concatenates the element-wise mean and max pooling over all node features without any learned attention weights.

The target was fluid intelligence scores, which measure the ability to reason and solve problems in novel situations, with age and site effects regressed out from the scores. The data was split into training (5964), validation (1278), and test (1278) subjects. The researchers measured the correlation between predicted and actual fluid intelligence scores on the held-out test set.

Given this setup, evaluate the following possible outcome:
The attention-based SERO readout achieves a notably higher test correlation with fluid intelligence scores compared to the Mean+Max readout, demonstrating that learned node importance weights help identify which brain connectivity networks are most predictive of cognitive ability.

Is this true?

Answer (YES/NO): YES